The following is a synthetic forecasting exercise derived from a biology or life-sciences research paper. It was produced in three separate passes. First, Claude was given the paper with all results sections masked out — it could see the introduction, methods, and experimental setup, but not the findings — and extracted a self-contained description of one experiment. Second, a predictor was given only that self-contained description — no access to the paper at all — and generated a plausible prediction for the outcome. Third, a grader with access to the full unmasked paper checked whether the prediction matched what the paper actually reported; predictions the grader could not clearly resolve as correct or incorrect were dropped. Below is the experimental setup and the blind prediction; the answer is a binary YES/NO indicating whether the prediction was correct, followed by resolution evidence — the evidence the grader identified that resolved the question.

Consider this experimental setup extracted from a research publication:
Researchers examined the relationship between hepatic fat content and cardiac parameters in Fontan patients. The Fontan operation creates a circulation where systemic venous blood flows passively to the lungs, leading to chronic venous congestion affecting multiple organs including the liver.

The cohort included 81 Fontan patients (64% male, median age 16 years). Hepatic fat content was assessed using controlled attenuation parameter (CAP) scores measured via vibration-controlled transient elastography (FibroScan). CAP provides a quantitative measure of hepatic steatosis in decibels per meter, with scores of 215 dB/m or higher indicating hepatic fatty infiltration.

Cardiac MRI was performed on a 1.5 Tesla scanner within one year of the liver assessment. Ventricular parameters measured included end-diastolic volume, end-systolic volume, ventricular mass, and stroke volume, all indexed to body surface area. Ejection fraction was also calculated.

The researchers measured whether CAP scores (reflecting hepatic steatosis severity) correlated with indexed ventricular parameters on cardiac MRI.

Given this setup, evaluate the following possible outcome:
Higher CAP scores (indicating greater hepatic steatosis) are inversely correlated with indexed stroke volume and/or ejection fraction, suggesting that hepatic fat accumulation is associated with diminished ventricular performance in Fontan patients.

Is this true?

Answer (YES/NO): NO